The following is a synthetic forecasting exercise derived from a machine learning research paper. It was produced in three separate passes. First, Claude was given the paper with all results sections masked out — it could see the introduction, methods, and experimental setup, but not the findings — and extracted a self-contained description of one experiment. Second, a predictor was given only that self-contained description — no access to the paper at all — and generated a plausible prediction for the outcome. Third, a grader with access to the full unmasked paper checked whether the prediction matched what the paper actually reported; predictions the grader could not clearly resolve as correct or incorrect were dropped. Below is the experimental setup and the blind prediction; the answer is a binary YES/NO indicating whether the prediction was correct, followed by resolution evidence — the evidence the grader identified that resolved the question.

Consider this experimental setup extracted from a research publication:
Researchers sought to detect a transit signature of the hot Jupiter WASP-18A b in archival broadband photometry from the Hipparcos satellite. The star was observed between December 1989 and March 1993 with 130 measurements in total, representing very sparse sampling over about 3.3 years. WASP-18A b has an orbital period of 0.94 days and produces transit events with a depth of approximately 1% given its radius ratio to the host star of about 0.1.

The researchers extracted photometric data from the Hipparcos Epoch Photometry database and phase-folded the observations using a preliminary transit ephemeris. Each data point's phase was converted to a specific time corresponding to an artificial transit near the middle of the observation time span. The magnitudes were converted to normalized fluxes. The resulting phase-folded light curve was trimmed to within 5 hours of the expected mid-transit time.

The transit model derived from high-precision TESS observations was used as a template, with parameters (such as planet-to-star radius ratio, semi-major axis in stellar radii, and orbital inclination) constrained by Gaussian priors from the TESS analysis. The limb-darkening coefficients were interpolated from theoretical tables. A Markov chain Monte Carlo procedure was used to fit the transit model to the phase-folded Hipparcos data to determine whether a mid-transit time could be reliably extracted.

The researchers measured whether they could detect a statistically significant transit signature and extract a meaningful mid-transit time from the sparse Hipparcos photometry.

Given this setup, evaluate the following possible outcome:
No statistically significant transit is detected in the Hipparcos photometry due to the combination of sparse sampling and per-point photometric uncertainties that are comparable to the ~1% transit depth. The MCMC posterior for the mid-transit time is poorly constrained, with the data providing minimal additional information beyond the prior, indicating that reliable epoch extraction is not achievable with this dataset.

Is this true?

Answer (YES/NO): NO